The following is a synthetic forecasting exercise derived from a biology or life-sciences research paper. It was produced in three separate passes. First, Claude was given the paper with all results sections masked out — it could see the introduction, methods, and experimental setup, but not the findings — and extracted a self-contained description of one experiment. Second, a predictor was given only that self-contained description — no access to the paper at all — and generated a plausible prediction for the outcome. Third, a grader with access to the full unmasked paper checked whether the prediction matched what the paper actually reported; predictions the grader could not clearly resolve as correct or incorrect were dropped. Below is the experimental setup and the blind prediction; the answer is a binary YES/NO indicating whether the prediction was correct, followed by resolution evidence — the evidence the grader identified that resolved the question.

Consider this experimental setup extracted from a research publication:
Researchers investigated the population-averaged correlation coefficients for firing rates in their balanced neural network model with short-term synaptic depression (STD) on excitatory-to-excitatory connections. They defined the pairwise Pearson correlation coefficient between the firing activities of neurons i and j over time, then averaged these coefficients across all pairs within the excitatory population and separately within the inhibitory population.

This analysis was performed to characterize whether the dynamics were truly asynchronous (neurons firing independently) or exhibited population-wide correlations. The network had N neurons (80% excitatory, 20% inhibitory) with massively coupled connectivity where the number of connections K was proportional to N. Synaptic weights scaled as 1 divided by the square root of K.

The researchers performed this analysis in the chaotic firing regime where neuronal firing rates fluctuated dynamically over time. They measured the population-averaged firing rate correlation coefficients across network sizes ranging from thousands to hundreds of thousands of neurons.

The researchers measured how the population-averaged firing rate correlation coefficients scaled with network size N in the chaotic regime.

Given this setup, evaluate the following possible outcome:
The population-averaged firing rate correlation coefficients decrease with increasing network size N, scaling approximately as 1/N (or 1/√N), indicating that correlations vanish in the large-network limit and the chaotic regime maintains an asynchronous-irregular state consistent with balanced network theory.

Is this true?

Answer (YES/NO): NO